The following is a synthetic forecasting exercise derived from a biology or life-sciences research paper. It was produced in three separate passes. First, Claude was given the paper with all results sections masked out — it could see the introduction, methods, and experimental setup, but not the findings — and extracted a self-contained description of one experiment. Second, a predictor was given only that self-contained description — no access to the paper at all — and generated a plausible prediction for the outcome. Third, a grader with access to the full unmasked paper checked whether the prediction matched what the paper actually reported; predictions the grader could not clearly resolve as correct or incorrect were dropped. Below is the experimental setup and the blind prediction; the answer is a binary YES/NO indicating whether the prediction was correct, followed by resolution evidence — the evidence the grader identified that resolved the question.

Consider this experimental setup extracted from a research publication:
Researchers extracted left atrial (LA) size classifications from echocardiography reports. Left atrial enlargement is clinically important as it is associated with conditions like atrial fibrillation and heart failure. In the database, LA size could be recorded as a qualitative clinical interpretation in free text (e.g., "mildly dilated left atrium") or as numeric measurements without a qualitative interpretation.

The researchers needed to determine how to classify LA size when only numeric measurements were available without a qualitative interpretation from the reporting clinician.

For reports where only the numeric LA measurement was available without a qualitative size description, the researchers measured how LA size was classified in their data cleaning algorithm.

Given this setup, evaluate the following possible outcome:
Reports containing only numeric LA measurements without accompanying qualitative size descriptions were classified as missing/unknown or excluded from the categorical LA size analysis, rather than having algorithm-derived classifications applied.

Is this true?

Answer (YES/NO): NO